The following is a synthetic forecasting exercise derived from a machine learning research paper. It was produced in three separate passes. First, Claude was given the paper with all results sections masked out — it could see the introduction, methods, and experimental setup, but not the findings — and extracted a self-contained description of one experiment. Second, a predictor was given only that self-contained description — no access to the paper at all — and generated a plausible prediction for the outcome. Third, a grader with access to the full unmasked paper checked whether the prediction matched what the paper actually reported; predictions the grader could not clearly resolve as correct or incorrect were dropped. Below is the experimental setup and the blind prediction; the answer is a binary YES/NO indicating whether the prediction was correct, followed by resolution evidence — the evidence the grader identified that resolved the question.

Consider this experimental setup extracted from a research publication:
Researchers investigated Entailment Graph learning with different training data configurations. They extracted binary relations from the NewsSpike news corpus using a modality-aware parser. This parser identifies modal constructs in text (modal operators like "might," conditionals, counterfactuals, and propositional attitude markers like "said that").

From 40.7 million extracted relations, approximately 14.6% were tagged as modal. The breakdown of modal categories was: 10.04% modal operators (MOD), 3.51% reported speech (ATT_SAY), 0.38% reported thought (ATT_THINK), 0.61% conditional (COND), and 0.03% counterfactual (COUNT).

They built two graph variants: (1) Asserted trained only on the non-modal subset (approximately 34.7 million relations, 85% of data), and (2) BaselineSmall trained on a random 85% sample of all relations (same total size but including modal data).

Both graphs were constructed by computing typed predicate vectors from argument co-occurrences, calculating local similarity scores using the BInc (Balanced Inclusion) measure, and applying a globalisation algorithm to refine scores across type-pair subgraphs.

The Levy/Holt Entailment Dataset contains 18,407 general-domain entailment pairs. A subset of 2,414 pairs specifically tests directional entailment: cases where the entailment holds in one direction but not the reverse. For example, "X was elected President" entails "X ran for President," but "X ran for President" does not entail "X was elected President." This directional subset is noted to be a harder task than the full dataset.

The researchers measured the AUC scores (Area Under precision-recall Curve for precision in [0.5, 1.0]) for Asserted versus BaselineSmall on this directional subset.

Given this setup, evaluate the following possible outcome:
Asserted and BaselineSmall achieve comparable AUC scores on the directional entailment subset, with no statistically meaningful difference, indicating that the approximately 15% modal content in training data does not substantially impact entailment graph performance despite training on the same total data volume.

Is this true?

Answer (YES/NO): NO